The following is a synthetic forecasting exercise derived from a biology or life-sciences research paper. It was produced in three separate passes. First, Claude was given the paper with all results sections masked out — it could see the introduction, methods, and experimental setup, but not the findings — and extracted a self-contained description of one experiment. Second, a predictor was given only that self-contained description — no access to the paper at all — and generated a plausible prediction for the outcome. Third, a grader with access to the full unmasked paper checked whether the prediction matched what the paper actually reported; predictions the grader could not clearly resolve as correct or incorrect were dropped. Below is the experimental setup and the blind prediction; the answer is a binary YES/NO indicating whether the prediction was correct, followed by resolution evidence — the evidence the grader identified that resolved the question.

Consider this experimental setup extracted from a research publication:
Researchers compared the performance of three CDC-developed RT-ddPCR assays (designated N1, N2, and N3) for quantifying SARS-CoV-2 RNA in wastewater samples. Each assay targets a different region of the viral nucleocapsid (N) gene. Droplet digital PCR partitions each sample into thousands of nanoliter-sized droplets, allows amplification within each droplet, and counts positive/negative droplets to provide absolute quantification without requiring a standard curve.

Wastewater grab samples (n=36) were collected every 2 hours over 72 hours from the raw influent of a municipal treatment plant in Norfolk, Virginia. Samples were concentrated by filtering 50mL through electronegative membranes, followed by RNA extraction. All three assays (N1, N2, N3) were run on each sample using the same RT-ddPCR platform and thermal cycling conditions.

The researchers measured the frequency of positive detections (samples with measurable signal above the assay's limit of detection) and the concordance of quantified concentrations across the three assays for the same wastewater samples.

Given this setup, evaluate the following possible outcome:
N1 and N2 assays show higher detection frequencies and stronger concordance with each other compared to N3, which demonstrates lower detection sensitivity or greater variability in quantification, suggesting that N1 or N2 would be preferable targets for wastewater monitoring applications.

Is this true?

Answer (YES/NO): NO